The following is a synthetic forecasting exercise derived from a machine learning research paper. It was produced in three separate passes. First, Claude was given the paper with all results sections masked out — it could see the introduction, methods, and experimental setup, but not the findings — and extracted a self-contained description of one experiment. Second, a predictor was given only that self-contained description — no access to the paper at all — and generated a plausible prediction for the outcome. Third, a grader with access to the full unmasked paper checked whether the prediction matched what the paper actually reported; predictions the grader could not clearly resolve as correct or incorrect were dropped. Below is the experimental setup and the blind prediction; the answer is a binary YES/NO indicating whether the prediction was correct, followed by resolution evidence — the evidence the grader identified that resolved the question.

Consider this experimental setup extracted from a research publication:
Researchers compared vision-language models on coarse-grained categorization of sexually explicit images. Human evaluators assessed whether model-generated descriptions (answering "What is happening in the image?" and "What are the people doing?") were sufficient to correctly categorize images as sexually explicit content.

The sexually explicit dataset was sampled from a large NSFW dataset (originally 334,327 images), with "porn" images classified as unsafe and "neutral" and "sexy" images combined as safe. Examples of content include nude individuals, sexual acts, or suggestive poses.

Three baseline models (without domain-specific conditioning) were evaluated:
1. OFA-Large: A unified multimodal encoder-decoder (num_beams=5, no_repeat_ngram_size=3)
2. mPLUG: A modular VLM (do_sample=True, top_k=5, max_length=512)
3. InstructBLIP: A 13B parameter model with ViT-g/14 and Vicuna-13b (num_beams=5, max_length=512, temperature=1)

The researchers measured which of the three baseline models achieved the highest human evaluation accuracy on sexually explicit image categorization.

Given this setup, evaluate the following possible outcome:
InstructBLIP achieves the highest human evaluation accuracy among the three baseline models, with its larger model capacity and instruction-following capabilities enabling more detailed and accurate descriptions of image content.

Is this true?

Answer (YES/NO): YES